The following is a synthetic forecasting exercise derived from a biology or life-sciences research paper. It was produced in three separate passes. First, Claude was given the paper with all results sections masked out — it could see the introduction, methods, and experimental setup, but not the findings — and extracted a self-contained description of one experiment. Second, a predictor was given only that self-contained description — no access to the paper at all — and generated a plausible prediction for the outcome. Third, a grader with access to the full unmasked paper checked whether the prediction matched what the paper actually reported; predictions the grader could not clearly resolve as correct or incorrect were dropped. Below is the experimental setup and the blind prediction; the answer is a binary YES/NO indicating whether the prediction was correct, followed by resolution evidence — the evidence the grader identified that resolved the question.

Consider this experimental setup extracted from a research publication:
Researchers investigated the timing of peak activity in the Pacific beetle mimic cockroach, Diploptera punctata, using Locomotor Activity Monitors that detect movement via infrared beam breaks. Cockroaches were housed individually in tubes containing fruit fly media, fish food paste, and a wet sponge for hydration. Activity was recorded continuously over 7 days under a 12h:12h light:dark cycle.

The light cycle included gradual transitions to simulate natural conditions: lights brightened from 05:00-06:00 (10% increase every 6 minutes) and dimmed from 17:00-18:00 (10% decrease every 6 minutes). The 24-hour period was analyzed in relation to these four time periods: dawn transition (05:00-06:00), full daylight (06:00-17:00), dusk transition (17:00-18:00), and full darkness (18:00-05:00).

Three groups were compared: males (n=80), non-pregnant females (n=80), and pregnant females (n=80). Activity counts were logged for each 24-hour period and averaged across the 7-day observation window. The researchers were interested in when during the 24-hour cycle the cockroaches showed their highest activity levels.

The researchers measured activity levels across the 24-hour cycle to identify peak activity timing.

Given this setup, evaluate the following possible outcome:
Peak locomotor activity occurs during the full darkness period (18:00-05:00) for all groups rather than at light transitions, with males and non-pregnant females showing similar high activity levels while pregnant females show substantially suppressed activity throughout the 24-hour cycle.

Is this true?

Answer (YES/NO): NO